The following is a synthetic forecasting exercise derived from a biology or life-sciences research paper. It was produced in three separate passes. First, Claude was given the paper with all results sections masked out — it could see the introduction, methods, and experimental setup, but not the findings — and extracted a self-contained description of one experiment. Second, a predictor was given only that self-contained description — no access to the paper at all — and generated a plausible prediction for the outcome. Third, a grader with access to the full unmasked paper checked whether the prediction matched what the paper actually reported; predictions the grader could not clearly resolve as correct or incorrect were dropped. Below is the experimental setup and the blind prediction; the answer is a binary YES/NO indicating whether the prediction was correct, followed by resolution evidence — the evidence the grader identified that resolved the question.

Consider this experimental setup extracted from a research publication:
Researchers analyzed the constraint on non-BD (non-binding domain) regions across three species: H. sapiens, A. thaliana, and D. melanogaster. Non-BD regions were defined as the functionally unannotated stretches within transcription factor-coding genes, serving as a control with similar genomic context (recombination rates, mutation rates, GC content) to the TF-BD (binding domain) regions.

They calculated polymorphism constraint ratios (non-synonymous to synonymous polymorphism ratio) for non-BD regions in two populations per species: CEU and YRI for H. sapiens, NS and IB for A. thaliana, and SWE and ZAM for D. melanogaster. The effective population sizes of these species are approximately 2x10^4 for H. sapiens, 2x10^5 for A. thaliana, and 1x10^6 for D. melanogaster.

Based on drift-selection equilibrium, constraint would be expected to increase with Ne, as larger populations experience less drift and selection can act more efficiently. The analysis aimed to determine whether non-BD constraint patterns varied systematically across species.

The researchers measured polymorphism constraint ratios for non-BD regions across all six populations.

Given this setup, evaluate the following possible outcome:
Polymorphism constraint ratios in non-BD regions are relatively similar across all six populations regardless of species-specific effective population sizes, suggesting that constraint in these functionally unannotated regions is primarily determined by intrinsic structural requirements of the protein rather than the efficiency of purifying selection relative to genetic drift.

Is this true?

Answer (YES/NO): NO